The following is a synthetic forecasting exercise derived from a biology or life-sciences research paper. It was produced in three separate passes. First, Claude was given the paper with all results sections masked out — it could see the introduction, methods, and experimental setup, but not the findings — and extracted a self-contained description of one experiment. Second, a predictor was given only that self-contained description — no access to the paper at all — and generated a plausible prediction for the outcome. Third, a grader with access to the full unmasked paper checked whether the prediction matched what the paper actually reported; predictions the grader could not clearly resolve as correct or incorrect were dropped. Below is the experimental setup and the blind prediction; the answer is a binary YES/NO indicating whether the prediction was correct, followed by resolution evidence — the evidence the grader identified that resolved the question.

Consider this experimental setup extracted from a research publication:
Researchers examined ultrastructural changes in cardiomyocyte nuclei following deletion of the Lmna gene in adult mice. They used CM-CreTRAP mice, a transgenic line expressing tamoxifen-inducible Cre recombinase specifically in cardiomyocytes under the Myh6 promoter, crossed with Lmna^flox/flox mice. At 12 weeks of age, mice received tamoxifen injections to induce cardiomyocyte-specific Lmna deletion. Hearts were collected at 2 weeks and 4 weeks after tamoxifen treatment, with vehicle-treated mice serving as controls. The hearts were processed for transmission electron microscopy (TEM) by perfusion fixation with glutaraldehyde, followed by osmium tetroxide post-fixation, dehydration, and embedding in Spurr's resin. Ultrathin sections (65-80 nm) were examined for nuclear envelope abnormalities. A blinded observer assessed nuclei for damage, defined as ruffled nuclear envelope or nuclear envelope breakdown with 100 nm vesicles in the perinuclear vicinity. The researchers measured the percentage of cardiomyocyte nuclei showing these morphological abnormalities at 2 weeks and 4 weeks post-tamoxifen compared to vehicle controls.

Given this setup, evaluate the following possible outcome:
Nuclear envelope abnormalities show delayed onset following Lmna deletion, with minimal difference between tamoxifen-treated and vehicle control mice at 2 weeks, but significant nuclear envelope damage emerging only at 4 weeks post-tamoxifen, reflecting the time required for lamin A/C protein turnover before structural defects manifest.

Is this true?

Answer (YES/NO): NO